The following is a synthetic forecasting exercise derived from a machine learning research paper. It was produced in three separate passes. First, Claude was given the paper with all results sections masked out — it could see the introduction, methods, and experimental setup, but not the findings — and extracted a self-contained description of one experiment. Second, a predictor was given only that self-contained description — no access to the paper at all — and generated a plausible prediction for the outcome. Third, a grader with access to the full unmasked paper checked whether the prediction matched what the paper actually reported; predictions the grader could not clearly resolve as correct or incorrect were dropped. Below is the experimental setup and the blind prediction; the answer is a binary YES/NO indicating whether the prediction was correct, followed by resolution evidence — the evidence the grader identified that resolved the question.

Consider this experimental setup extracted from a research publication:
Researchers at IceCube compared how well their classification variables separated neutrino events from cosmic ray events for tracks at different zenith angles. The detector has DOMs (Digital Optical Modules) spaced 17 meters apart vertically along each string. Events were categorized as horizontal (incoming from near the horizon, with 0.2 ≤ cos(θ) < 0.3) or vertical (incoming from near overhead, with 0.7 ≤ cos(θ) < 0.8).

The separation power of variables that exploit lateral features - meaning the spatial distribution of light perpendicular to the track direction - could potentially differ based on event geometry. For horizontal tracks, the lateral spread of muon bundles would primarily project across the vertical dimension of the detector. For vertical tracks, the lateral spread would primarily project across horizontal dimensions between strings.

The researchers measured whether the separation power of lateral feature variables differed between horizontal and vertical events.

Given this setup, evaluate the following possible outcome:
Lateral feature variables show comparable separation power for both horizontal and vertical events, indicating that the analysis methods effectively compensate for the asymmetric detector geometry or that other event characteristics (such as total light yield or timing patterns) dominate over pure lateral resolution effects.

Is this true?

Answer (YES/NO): NO